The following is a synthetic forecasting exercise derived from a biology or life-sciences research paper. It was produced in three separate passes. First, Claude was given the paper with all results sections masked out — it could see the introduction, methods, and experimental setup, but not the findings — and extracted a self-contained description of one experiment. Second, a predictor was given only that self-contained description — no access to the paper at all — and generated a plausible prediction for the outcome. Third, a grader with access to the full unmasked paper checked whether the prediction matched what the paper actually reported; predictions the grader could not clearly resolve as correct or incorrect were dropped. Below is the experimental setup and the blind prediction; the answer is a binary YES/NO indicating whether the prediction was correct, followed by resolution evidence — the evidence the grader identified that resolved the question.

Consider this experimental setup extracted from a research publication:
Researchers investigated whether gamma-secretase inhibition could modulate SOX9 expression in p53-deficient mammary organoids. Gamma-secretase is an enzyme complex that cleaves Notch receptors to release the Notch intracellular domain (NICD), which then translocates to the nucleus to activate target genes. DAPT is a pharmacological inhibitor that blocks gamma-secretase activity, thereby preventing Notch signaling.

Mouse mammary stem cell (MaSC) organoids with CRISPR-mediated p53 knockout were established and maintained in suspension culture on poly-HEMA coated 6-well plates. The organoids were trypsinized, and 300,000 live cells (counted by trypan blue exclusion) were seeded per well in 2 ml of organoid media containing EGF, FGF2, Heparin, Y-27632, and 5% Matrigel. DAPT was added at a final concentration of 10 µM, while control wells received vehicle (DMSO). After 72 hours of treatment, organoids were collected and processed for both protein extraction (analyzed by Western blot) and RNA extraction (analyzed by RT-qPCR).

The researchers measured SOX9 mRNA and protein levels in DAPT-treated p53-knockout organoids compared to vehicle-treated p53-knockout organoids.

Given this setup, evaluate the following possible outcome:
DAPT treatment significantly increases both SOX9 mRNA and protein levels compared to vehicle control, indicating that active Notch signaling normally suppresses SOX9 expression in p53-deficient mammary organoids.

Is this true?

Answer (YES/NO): NO